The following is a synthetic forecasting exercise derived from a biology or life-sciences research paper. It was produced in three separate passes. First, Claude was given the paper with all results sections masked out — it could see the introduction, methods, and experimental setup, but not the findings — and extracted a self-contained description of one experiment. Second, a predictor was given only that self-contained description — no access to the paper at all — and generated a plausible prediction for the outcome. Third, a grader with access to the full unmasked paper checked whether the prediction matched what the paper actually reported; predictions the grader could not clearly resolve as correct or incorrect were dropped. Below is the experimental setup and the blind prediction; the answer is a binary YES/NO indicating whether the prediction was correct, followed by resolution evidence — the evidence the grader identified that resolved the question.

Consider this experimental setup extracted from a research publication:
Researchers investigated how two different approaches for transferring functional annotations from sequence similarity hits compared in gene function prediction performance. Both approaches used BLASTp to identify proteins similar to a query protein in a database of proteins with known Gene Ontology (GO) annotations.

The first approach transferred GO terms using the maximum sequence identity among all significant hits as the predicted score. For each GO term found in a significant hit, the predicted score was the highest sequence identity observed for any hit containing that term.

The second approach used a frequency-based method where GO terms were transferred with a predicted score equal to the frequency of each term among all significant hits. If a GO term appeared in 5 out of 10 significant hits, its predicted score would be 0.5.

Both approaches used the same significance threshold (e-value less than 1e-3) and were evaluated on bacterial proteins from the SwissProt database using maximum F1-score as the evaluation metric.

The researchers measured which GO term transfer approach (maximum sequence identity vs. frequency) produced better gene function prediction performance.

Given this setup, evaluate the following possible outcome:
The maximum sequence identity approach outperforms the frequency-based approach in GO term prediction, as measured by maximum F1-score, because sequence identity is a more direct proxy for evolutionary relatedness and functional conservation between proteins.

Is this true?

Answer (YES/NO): YES